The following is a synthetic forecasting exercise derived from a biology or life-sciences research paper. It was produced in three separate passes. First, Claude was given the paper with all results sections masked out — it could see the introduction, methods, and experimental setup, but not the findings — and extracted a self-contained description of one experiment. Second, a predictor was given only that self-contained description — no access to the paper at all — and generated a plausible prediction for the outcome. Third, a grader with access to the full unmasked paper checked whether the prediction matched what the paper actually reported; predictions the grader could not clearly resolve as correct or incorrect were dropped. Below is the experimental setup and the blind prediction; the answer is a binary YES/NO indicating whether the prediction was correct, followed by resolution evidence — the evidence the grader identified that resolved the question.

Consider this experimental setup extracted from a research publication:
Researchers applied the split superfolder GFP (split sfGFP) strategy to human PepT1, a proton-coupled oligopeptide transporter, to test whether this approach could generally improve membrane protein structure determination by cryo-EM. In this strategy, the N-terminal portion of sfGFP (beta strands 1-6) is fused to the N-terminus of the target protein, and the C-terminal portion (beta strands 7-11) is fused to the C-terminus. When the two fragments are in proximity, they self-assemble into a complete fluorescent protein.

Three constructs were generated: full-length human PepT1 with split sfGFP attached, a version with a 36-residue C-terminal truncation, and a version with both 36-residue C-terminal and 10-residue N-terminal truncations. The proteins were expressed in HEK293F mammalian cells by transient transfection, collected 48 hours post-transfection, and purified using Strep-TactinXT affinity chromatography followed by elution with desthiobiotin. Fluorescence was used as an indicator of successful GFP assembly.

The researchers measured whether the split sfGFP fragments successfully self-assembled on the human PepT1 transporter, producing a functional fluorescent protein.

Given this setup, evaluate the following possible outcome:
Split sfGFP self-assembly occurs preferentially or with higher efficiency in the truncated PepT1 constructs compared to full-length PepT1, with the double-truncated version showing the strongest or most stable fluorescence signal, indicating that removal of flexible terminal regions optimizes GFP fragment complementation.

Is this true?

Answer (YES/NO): NO